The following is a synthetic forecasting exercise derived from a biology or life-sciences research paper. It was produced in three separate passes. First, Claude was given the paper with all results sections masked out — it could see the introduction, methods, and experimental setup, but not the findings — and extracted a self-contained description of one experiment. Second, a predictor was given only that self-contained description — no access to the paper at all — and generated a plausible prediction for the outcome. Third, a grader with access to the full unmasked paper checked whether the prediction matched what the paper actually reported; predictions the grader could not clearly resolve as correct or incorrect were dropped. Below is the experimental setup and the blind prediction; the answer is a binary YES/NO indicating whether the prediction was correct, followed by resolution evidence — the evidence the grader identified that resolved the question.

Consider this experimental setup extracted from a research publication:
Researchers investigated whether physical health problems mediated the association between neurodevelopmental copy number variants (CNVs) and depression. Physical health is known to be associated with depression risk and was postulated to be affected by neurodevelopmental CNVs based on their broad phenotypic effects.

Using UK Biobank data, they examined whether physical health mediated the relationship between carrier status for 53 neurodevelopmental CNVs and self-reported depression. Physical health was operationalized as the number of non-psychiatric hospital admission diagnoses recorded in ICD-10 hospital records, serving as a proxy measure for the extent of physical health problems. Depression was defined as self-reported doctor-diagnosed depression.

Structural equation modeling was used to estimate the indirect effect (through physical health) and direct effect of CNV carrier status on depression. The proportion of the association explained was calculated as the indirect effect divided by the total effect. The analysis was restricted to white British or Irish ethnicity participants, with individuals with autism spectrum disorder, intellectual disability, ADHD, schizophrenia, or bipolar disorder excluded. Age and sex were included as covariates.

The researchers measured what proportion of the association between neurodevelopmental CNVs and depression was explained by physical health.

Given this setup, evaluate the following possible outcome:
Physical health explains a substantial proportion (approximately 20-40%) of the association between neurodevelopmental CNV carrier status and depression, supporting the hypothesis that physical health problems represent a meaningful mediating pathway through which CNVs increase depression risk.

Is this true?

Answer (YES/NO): NO